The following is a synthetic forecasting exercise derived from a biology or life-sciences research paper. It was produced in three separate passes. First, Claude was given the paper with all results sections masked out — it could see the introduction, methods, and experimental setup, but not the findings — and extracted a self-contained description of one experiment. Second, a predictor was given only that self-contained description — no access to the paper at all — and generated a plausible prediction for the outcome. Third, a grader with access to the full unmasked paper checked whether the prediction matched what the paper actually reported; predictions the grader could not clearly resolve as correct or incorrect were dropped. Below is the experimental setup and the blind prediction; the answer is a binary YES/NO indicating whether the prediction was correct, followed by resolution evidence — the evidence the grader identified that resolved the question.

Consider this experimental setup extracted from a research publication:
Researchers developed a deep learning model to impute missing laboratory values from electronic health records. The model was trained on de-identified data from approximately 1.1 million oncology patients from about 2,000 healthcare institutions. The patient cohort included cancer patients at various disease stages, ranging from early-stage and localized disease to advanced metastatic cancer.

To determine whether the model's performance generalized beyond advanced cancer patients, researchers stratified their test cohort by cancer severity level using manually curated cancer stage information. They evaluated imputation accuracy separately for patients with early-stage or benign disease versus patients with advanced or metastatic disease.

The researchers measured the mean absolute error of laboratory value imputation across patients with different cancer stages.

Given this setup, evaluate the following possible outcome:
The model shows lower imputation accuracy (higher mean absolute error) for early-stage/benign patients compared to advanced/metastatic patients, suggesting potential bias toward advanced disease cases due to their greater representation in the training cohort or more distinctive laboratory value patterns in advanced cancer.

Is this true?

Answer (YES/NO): NO